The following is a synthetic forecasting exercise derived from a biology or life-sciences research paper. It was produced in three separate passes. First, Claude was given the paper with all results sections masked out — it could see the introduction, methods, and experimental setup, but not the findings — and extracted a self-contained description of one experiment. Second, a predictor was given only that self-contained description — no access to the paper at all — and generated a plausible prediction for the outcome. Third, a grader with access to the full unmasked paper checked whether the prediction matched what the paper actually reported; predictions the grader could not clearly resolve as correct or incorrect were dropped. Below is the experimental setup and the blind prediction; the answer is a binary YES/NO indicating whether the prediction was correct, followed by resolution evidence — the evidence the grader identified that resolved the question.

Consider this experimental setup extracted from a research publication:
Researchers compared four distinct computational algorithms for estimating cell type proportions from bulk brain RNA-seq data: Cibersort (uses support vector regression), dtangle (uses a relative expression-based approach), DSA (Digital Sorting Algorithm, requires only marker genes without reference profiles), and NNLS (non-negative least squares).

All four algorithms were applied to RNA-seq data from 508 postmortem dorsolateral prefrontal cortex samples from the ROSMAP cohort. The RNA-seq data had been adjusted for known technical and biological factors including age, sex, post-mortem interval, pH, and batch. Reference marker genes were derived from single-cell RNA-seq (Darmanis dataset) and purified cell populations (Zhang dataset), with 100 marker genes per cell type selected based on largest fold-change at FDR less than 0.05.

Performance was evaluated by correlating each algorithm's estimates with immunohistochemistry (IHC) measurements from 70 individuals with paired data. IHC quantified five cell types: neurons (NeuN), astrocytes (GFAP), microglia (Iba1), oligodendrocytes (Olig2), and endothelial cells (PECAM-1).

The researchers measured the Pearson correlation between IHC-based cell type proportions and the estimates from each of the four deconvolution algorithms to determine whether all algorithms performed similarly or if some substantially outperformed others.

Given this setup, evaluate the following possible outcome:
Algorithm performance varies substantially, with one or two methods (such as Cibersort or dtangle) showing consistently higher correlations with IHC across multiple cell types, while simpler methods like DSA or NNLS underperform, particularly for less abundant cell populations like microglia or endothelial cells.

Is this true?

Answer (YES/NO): NO